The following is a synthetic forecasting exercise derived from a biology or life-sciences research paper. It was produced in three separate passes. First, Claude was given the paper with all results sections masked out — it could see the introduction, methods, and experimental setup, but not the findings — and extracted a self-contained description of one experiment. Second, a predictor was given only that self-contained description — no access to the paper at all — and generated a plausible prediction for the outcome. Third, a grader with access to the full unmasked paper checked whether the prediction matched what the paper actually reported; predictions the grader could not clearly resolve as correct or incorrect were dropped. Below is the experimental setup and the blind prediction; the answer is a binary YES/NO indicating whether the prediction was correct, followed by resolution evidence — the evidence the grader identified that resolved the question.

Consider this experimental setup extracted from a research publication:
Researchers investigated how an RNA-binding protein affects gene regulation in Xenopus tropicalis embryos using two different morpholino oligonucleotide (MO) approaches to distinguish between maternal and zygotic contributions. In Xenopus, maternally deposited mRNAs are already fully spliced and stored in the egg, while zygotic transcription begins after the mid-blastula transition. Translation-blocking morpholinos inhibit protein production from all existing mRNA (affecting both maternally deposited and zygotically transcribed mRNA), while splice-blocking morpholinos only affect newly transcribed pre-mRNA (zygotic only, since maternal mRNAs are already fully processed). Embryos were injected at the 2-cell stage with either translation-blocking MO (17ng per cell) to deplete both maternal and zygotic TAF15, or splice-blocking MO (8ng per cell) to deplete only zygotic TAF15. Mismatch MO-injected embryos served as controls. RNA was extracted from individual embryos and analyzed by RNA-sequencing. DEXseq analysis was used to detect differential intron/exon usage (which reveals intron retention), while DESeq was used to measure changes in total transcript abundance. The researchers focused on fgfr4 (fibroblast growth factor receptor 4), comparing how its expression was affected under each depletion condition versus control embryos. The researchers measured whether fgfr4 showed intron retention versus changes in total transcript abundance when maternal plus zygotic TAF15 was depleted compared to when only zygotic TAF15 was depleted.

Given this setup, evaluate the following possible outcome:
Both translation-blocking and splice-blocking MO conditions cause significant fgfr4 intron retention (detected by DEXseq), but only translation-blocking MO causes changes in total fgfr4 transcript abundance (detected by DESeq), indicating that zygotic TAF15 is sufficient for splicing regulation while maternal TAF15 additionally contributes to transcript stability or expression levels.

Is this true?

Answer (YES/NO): NO